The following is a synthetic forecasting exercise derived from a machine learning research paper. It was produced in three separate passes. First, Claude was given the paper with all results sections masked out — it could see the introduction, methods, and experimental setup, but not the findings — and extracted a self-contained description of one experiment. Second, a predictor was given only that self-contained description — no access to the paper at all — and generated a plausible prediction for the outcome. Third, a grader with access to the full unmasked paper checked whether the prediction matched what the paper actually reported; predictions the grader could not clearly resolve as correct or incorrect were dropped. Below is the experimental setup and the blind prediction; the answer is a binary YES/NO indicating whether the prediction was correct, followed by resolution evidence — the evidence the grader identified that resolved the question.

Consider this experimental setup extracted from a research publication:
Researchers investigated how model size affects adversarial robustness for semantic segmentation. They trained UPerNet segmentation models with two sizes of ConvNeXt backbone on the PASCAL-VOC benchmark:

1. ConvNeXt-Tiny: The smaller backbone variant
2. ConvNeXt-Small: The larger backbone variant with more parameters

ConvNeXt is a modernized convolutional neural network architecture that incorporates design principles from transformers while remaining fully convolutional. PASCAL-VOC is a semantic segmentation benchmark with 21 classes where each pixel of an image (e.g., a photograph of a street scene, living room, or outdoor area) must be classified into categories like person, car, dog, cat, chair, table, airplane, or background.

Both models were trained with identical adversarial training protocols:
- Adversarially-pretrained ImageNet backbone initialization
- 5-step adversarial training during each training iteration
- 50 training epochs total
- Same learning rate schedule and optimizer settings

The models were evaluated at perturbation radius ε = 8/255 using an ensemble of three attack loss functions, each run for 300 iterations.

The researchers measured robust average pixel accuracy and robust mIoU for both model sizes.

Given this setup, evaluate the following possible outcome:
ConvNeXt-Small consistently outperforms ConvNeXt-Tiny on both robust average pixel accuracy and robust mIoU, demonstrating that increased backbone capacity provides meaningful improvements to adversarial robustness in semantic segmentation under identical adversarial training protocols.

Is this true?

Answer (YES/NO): NO